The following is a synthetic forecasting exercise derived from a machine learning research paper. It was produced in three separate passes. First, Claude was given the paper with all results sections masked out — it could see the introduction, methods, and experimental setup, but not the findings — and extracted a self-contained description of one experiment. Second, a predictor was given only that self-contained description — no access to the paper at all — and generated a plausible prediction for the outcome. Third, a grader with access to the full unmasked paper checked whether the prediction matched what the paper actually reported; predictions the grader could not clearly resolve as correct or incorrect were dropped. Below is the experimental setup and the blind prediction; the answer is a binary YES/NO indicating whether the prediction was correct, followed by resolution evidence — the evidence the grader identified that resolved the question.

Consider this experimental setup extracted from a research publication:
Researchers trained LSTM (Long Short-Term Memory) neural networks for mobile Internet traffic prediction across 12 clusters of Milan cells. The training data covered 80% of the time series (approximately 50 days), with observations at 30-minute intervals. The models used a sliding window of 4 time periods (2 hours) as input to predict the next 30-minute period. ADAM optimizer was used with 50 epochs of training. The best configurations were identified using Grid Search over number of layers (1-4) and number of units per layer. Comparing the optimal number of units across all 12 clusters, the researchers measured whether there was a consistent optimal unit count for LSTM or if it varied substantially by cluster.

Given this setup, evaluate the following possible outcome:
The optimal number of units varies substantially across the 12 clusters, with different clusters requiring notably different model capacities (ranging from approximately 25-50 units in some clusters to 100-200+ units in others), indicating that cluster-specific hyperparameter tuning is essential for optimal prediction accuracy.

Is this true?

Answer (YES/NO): NO